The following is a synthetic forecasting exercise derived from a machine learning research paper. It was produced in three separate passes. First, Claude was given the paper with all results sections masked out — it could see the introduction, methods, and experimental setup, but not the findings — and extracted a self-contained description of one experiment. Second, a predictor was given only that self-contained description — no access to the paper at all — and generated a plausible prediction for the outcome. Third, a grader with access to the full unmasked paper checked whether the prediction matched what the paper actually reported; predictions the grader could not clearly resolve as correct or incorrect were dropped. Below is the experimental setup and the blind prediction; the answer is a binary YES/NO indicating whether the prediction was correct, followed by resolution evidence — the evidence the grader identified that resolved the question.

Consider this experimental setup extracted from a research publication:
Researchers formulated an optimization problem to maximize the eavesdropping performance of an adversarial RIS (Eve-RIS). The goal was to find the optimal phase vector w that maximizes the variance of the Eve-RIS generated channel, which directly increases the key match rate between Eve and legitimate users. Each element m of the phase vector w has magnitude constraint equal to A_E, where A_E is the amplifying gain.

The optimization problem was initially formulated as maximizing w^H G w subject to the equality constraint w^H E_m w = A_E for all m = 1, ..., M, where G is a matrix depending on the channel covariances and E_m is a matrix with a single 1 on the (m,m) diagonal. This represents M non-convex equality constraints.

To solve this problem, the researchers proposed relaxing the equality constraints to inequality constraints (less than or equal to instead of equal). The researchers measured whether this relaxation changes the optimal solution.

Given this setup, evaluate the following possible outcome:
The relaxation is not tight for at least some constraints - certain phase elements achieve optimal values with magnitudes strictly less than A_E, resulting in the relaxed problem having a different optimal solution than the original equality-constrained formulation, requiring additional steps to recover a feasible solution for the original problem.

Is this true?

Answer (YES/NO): NO